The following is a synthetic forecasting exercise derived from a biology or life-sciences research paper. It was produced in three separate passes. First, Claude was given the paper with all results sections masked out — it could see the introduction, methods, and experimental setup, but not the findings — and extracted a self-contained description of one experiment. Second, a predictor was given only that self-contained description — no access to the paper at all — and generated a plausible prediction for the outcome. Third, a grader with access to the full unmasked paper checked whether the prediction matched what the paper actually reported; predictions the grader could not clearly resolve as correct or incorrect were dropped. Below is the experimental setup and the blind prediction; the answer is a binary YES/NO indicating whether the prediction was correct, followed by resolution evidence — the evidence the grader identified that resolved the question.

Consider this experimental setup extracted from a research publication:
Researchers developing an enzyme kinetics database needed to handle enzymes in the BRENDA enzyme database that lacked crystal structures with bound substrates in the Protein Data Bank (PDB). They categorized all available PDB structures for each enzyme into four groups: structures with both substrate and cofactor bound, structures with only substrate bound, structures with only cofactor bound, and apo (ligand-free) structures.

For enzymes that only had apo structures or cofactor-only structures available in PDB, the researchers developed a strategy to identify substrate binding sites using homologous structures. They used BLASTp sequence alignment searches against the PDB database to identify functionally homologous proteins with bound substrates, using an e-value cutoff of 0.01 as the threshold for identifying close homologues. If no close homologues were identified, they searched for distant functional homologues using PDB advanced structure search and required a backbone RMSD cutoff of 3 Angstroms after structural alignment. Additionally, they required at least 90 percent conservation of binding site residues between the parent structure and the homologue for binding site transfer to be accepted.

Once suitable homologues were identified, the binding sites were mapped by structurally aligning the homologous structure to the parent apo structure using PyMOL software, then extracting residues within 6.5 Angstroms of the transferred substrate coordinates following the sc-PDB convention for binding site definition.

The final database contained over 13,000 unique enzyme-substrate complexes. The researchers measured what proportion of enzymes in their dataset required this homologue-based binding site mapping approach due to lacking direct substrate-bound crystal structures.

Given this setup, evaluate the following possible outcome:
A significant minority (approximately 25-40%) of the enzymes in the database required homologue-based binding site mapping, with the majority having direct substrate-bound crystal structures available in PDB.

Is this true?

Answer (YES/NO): NO